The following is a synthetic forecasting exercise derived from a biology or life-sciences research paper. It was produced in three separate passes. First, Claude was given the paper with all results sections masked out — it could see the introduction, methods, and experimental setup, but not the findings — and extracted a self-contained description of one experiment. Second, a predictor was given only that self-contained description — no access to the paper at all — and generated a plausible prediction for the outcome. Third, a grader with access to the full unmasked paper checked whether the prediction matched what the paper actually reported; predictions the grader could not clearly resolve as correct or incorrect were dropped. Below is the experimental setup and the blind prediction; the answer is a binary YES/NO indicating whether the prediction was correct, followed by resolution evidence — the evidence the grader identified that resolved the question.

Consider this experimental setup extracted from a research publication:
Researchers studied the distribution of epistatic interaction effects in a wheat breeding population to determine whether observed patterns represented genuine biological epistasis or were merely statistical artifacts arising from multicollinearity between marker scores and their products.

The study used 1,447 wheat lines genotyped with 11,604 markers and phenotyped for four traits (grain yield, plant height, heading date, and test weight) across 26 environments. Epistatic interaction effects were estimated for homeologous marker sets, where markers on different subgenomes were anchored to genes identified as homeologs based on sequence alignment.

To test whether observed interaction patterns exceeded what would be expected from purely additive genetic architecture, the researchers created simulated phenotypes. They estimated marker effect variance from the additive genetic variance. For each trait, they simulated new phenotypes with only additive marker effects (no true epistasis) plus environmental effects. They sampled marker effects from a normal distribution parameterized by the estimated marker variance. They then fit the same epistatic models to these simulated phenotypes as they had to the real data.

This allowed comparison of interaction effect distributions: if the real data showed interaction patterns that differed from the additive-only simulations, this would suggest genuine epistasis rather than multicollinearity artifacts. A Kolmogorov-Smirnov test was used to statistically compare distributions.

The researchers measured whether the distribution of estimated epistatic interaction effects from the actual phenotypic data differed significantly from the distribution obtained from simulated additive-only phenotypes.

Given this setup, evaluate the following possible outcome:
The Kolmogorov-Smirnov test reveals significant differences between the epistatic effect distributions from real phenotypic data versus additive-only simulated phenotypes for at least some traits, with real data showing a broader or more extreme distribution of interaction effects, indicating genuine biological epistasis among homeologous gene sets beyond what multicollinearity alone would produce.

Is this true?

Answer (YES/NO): YES